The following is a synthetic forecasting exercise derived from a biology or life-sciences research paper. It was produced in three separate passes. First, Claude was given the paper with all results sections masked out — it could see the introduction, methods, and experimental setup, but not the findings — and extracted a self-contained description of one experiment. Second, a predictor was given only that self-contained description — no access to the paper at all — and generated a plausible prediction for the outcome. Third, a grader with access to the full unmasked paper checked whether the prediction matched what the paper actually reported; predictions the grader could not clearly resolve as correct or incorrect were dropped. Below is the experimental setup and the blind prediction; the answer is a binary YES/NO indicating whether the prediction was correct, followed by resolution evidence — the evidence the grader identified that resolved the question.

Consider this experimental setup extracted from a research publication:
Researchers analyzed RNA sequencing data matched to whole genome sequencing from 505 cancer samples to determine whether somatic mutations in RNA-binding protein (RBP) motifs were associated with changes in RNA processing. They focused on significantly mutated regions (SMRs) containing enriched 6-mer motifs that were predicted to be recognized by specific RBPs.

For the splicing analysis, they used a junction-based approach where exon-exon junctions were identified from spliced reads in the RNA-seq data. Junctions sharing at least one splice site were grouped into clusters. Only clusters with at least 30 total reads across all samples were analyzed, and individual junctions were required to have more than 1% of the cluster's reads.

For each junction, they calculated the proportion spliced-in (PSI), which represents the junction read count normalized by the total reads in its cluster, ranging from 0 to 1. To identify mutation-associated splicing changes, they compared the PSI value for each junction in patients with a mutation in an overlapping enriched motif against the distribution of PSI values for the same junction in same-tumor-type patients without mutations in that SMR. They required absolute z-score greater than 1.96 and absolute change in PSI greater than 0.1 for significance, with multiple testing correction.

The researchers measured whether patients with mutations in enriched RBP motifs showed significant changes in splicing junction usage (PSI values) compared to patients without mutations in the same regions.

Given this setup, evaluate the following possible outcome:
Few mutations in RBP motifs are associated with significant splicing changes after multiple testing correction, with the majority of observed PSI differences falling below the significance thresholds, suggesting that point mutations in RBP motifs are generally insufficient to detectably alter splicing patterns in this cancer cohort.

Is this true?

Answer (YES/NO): YES